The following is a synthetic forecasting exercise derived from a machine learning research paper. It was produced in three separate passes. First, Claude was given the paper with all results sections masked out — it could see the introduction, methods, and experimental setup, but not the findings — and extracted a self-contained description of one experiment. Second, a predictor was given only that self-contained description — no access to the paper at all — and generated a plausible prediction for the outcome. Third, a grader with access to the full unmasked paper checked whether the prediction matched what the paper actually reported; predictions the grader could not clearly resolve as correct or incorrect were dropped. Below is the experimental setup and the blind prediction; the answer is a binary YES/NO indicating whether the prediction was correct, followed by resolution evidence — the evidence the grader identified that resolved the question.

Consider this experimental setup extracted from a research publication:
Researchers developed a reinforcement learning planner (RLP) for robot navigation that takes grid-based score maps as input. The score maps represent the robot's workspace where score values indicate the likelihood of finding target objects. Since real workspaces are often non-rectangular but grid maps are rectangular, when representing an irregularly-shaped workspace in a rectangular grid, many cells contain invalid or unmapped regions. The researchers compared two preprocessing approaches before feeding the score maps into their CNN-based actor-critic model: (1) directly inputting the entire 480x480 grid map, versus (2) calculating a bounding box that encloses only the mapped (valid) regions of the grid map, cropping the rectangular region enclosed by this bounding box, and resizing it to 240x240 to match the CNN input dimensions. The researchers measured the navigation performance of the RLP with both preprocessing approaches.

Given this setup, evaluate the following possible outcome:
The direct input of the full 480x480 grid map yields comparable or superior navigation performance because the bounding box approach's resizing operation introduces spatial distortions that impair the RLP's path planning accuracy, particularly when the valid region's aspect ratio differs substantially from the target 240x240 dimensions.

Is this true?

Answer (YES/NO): NO